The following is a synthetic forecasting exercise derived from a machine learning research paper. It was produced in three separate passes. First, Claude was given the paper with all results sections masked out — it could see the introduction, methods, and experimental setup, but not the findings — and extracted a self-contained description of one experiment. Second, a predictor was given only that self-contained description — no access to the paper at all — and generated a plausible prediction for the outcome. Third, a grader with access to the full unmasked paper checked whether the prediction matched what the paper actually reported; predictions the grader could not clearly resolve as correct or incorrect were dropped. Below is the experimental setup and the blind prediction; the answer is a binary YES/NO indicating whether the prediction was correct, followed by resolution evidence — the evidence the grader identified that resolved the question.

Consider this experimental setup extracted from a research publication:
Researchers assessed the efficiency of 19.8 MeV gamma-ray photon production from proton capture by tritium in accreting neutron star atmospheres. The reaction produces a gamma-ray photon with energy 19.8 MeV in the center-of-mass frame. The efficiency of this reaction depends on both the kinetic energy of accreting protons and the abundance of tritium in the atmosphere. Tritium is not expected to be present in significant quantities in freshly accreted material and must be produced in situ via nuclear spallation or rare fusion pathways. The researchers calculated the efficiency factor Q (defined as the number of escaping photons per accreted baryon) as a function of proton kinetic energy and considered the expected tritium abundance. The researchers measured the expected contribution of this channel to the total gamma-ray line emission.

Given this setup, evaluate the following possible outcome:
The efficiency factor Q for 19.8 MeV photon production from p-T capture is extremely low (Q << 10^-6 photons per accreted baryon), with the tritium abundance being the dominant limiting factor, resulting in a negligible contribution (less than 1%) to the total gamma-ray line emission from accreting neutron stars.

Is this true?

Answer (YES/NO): NO